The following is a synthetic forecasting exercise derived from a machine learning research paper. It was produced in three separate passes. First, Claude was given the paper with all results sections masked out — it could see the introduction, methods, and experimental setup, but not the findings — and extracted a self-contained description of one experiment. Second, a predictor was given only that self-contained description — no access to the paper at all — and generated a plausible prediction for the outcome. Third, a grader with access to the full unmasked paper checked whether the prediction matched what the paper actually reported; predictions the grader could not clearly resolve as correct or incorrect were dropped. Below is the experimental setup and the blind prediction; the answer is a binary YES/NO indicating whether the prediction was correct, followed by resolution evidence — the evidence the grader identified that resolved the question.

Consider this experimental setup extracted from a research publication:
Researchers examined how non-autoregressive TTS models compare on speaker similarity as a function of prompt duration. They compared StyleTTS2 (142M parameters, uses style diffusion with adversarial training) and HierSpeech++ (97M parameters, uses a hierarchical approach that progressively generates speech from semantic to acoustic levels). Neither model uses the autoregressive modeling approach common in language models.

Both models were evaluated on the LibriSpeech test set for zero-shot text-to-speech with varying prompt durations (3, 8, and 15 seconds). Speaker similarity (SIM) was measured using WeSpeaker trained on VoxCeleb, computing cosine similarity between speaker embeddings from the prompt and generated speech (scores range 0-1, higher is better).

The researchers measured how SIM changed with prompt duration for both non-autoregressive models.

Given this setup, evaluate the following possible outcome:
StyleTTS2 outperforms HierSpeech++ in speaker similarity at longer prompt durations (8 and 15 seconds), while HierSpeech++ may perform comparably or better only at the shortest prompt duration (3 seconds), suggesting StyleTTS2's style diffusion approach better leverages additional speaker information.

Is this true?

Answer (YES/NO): NO